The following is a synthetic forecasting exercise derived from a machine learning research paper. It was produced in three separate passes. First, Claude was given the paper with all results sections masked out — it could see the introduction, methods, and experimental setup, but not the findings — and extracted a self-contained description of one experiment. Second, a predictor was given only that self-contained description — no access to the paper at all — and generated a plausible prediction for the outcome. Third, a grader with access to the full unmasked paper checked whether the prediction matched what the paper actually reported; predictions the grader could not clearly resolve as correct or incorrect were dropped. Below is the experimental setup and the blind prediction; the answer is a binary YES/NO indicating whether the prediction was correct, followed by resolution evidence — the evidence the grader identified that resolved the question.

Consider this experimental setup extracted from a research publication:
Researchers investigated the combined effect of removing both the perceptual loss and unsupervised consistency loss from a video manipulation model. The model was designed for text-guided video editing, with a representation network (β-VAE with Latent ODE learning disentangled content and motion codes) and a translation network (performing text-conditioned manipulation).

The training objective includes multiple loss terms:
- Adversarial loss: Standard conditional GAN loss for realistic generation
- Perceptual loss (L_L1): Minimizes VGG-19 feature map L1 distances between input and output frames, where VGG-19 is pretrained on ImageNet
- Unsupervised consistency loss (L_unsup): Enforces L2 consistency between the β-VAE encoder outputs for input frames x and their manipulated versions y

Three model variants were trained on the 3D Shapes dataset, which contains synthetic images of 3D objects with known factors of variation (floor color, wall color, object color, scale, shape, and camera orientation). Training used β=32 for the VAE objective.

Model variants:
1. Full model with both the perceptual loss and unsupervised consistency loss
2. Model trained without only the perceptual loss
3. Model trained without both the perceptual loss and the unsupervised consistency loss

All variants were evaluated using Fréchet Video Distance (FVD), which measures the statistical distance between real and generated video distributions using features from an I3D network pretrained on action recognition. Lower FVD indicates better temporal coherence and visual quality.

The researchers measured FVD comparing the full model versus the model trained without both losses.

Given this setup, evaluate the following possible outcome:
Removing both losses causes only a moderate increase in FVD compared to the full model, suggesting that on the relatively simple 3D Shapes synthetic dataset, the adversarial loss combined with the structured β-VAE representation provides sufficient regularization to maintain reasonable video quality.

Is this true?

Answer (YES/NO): NO